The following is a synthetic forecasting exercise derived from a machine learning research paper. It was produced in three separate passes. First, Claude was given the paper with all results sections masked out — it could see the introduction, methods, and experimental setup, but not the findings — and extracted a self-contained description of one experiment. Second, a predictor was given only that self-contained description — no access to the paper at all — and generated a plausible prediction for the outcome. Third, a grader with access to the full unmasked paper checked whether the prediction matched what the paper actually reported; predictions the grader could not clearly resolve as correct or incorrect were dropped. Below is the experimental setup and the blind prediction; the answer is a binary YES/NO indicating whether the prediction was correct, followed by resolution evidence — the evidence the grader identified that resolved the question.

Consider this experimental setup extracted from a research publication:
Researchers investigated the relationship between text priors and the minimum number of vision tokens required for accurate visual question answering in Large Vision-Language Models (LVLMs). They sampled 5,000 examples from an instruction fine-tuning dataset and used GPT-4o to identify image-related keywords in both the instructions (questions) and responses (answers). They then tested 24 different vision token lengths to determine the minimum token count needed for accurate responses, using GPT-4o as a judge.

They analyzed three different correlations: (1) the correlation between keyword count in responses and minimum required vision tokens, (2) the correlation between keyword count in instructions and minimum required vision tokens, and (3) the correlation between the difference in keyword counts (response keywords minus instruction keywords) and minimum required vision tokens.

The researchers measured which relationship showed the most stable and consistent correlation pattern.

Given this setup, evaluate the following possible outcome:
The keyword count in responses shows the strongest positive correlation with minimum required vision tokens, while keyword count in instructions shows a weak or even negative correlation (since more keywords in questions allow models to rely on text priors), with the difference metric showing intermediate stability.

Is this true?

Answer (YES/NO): NO